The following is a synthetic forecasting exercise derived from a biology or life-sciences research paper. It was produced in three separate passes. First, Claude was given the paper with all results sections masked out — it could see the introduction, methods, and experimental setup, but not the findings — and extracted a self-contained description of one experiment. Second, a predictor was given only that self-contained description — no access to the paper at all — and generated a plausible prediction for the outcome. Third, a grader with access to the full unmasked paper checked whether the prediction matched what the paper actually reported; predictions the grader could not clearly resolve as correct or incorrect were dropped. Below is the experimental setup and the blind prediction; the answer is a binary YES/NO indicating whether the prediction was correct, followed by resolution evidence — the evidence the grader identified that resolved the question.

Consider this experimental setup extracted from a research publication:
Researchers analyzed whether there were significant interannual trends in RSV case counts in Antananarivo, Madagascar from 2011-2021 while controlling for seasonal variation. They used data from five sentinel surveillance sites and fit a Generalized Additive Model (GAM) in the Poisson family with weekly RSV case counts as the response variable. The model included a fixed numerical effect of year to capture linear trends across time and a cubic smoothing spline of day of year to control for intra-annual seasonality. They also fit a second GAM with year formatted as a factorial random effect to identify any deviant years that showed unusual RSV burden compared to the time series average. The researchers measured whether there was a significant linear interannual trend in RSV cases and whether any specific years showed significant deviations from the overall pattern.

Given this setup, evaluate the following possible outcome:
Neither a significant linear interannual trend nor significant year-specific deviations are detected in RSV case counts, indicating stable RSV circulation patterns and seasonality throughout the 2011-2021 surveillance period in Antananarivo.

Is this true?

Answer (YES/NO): NO